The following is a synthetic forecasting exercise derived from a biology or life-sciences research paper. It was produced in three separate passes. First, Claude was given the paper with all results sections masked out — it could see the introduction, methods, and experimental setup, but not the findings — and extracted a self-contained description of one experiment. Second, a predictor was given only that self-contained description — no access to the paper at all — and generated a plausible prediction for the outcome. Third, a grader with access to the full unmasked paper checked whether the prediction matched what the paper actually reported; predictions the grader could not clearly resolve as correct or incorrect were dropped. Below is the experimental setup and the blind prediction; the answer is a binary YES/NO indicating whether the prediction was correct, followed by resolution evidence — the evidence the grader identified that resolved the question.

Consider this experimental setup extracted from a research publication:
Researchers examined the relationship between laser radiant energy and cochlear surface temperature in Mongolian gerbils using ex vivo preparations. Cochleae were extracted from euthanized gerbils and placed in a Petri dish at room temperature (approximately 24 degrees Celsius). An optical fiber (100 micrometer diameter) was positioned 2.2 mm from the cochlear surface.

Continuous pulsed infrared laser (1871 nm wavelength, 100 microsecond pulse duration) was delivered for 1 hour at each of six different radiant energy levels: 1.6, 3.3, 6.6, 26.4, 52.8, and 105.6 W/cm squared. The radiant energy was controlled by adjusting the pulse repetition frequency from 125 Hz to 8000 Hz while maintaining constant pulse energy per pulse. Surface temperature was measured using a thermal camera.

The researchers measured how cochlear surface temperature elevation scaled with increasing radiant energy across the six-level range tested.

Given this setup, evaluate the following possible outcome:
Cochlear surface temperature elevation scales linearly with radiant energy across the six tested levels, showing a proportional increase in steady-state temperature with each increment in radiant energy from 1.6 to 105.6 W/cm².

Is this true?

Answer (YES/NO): NO